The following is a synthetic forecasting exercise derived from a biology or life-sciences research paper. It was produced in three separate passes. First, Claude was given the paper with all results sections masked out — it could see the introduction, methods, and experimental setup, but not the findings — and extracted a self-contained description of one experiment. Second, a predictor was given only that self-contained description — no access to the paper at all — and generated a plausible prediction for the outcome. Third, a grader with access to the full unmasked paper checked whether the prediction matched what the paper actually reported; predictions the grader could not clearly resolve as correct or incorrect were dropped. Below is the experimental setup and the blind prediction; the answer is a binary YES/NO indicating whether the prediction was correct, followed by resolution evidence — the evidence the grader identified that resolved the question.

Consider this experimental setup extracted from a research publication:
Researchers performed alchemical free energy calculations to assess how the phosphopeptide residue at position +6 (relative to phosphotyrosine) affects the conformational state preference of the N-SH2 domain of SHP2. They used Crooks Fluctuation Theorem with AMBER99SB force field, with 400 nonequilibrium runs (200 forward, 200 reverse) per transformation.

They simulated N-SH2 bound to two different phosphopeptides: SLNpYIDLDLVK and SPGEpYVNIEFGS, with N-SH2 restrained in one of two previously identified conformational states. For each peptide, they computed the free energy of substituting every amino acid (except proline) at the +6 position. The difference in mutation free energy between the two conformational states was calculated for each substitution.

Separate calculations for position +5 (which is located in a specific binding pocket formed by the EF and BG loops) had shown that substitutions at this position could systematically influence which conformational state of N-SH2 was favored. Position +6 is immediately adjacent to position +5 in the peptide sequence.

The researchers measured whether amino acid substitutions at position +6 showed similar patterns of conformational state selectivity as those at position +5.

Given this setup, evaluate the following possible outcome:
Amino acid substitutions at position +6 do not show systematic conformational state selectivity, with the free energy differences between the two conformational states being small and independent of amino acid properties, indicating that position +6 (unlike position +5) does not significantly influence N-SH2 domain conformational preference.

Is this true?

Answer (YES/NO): YES